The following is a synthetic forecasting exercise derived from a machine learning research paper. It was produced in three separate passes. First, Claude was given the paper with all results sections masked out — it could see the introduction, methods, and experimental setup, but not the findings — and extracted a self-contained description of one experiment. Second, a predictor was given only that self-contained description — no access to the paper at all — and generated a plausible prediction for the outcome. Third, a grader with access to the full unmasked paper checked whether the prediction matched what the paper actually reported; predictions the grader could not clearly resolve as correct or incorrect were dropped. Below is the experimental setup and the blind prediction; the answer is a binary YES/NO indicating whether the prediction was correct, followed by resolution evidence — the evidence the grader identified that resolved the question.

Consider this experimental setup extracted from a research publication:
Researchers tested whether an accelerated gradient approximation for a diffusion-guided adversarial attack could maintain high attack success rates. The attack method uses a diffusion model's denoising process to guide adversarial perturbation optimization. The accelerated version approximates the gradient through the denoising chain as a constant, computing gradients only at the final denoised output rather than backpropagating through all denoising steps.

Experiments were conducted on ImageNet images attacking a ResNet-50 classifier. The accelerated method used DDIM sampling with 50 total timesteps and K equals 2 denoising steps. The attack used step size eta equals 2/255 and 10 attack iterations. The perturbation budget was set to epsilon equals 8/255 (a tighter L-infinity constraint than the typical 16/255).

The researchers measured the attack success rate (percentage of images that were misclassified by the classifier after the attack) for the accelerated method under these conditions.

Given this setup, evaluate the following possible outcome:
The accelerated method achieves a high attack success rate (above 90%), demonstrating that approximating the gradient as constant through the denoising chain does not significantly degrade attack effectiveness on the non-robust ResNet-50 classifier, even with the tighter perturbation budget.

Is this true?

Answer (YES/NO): YES